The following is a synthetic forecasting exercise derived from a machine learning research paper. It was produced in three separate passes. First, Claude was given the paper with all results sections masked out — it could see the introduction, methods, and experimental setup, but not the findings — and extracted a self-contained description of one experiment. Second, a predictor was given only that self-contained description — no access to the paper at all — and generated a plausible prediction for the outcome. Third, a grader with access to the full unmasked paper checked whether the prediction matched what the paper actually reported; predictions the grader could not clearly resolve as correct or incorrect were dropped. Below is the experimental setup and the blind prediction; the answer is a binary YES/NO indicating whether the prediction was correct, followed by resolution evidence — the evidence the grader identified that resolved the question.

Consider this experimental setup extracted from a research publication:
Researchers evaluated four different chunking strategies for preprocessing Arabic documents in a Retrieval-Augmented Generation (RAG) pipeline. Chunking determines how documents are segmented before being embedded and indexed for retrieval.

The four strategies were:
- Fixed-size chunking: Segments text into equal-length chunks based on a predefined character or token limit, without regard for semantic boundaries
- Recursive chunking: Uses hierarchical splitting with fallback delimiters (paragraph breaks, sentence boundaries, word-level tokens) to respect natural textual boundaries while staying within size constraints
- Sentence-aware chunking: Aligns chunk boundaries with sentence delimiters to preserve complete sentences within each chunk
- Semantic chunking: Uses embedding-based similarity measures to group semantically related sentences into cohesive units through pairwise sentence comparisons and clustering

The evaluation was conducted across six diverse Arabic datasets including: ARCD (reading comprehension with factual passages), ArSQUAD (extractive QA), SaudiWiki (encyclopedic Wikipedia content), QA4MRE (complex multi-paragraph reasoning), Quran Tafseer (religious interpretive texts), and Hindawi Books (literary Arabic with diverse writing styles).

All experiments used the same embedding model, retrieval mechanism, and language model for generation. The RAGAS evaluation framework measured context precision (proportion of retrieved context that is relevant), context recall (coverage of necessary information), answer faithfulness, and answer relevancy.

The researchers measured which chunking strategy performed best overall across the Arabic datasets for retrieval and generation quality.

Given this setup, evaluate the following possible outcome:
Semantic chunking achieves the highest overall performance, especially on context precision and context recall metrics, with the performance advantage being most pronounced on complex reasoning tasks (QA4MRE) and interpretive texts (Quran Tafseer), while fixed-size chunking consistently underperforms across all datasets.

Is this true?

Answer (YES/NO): NO